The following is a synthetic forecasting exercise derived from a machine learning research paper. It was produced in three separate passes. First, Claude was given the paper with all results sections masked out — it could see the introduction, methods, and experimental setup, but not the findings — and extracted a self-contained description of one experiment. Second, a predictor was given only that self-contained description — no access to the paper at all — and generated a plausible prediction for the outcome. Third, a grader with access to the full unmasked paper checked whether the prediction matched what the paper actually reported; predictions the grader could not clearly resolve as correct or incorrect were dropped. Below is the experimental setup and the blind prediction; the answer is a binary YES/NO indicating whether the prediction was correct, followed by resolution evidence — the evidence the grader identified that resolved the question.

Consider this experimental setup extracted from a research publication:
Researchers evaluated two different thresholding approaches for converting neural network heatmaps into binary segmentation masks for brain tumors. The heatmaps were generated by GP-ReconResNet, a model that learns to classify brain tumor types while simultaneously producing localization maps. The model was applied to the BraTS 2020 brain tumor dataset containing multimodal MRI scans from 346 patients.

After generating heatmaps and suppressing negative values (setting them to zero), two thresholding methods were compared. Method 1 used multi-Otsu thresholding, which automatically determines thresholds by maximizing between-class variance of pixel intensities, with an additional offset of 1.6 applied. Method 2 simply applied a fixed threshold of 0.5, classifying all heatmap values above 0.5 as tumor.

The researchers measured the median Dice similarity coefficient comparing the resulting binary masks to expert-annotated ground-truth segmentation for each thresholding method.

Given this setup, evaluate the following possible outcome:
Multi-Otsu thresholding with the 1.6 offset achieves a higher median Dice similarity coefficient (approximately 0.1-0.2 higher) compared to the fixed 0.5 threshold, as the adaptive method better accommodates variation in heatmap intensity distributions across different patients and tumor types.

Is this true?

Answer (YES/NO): NO